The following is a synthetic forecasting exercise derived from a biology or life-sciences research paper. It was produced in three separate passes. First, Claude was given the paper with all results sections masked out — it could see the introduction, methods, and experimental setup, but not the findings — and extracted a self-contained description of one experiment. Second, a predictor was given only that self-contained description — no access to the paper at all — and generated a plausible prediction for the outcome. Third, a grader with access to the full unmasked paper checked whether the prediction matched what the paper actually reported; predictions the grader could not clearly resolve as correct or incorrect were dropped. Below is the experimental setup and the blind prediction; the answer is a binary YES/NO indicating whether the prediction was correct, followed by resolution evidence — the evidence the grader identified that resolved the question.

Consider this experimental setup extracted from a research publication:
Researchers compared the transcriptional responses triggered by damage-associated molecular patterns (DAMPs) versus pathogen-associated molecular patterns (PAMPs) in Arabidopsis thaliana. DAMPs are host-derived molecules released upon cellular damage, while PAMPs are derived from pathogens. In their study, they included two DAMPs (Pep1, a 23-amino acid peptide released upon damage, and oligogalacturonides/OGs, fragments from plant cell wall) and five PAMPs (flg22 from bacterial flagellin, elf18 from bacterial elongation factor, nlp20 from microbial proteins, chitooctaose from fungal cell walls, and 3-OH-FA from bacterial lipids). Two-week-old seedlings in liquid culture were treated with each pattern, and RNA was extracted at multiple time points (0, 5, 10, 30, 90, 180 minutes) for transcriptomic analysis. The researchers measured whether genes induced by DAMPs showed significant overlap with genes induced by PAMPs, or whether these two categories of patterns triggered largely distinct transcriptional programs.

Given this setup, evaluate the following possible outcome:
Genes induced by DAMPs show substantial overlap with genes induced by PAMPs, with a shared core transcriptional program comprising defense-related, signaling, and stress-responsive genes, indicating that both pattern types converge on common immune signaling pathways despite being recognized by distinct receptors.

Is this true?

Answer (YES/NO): YES